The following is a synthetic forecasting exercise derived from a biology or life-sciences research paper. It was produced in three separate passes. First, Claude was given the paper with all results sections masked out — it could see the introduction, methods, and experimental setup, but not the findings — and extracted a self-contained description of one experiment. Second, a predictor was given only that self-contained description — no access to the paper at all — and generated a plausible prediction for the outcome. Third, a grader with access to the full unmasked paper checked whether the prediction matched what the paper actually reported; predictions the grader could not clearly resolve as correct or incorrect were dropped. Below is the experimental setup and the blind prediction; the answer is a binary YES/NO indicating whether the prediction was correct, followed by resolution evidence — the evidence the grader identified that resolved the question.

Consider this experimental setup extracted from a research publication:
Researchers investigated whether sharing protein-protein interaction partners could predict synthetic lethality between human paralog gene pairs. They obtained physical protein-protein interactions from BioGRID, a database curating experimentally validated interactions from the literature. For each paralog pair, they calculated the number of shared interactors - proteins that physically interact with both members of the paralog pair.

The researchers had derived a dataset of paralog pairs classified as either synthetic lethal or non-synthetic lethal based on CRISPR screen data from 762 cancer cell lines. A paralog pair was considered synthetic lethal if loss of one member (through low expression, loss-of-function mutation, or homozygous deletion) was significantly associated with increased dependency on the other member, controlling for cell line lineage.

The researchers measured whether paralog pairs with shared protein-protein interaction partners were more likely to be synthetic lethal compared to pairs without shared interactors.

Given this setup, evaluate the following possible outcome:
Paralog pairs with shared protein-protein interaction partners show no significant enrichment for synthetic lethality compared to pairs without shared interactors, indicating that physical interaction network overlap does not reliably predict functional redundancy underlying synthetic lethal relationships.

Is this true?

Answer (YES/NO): NO